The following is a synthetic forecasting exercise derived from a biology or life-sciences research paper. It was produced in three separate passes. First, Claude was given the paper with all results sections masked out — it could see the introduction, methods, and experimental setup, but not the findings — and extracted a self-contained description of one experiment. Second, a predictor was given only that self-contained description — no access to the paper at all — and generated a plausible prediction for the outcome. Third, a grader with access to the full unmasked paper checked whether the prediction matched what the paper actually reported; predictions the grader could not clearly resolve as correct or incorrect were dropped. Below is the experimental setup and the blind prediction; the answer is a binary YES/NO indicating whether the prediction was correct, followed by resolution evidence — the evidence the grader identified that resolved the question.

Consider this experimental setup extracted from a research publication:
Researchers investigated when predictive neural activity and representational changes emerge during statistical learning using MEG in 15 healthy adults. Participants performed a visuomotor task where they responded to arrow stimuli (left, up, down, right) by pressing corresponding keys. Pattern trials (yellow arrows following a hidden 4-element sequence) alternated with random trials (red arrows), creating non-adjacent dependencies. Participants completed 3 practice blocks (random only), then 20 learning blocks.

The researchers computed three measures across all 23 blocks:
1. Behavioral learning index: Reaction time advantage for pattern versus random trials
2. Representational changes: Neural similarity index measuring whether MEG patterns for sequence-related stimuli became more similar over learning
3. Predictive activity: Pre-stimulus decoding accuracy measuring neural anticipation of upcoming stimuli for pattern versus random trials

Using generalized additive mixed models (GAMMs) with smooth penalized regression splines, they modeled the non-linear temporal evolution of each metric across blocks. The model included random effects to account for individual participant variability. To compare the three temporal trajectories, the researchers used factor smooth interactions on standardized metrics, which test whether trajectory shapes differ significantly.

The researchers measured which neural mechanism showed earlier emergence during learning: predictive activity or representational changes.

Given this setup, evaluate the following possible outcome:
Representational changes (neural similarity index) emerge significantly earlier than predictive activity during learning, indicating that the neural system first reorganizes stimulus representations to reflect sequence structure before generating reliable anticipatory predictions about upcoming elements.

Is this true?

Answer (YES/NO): NO